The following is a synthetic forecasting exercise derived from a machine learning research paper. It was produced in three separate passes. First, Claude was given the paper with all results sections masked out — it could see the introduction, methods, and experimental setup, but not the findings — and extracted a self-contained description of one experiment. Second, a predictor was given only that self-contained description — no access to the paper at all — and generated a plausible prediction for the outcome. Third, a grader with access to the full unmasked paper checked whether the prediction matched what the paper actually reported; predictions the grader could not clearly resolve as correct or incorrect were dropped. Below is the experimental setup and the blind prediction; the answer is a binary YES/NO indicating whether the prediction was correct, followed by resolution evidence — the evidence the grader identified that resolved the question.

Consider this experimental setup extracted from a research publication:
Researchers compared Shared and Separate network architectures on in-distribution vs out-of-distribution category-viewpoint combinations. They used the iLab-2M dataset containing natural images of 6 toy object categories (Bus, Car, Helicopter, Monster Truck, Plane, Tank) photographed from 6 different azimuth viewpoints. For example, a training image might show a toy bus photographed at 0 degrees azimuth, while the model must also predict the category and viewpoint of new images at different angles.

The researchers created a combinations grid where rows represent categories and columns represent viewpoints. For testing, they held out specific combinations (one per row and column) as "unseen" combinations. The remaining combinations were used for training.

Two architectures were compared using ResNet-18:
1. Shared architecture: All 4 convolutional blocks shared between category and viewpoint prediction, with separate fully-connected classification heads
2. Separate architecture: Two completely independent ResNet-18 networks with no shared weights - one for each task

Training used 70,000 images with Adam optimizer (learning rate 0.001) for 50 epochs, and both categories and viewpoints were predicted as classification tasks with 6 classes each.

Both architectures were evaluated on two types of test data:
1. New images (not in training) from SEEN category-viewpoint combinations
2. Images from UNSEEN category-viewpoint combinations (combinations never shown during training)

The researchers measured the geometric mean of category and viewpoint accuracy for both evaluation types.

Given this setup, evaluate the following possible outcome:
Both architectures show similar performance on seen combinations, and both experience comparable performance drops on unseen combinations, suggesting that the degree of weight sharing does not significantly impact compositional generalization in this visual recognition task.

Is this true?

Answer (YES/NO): NO